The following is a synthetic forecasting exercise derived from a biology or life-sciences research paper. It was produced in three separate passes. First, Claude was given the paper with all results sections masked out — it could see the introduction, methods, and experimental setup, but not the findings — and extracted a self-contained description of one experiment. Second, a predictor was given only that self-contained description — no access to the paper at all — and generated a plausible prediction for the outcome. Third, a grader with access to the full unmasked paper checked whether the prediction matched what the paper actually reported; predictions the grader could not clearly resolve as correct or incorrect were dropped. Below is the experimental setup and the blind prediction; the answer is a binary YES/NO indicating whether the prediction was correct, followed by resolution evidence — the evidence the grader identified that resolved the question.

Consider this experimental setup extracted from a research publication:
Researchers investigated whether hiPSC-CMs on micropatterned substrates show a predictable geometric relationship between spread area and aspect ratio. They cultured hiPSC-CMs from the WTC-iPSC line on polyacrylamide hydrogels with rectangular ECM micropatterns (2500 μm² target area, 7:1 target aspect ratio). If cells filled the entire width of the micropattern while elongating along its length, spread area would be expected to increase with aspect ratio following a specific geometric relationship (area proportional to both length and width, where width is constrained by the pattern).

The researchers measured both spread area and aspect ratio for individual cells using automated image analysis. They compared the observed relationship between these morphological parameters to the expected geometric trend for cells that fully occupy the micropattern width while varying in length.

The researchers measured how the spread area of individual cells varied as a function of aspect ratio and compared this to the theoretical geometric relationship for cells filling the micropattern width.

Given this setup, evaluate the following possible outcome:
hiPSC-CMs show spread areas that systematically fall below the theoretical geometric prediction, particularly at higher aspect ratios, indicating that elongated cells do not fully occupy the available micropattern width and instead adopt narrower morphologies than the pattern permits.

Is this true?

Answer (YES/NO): YES